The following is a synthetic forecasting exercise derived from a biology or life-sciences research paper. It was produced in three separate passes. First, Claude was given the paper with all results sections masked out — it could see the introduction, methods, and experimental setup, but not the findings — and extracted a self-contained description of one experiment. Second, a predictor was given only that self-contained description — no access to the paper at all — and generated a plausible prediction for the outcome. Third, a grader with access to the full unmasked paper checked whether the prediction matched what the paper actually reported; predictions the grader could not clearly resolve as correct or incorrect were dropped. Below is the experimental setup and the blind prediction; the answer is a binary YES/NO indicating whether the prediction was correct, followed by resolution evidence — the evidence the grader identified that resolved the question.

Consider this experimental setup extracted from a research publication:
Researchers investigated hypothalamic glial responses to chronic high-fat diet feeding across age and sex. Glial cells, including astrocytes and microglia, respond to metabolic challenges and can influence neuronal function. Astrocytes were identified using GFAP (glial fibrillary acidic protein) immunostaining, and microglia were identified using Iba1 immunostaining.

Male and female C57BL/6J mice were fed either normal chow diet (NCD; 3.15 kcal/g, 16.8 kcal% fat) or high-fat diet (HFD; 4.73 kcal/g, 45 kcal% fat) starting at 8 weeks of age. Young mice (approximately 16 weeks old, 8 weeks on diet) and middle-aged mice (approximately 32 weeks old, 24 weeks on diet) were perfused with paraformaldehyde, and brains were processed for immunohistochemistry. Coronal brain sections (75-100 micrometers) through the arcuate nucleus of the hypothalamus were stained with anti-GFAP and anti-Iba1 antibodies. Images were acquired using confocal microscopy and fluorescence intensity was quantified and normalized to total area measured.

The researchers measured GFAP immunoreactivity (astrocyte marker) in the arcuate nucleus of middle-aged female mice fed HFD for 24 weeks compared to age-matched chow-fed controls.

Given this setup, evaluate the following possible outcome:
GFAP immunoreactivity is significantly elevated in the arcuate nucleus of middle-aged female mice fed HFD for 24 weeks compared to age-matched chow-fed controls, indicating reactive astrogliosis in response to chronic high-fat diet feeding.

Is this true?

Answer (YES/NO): NO